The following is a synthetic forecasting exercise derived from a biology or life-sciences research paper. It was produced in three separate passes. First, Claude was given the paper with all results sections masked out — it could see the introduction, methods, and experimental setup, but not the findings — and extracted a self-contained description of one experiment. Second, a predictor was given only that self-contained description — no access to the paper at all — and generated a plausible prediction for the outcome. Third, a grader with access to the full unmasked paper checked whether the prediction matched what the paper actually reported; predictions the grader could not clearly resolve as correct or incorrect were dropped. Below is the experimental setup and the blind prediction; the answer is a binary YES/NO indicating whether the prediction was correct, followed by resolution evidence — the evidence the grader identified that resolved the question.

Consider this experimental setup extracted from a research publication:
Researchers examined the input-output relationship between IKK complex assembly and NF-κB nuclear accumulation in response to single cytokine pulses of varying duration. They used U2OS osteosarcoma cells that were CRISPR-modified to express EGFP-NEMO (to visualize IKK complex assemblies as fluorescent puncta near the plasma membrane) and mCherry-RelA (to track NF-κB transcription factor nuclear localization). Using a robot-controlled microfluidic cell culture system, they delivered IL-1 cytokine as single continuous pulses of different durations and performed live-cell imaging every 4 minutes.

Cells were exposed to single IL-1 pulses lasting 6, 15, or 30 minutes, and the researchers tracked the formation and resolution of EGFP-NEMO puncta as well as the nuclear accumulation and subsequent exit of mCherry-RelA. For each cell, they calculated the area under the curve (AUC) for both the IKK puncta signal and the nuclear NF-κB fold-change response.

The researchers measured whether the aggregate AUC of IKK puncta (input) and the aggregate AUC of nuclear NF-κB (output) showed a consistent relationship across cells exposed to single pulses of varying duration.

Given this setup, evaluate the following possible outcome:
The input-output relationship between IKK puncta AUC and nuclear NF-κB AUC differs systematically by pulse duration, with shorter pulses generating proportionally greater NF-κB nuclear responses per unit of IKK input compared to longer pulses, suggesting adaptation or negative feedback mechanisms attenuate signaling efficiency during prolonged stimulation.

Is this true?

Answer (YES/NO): NO